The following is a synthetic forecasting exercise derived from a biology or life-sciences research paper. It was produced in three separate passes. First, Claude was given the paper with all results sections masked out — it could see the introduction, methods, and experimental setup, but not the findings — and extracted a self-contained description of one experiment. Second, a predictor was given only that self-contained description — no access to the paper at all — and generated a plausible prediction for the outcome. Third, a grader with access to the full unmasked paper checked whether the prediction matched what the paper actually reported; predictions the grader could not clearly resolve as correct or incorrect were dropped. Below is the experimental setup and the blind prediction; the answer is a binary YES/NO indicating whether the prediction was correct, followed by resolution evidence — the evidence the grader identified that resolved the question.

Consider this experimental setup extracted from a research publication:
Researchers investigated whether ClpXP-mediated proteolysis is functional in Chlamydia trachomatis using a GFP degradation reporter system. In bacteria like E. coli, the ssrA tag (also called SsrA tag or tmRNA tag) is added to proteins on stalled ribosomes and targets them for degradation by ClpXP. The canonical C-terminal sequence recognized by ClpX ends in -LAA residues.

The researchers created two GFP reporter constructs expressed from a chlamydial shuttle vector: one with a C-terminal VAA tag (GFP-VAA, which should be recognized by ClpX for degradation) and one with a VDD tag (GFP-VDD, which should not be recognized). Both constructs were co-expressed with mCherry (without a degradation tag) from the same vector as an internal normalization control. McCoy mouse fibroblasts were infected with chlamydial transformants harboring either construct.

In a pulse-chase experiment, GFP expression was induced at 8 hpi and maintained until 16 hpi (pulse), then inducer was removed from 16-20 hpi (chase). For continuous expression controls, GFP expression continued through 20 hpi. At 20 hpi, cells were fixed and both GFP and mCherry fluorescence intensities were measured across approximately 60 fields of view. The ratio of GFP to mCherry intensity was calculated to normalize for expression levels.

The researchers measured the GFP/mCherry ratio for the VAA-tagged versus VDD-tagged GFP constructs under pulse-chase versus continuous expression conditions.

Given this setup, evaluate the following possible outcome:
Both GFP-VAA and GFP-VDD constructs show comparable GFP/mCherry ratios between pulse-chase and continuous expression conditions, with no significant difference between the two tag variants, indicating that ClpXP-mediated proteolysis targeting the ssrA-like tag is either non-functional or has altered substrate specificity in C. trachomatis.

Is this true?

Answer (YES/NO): NO